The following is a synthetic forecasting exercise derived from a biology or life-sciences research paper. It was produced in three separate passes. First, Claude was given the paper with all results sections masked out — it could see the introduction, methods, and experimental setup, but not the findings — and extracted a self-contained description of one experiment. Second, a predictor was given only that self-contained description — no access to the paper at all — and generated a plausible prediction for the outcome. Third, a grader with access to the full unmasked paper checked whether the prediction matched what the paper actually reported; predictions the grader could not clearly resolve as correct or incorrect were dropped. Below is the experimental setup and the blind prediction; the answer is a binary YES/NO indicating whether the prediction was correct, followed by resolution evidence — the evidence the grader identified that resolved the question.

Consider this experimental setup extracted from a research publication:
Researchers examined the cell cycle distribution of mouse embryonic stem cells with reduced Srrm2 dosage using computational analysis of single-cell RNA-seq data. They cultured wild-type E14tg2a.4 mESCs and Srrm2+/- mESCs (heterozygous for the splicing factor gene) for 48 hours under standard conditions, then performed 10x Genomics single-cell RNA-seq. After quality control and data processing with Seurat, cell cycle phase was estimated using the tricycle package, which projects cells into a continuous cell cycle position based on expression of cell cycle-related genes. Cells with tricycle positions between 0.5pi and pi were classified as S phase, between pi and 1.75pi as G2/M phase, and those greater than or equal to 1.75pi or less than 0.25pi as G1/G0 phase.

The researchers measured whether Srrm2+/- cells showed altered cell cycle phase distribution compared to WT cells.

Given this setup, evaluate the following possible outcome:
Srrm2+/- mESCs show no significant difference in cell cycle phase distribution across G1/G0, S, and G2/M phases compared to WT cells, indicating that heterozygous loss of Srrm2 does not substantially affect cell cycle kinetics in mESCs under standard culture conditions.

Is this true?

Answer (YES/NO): NO